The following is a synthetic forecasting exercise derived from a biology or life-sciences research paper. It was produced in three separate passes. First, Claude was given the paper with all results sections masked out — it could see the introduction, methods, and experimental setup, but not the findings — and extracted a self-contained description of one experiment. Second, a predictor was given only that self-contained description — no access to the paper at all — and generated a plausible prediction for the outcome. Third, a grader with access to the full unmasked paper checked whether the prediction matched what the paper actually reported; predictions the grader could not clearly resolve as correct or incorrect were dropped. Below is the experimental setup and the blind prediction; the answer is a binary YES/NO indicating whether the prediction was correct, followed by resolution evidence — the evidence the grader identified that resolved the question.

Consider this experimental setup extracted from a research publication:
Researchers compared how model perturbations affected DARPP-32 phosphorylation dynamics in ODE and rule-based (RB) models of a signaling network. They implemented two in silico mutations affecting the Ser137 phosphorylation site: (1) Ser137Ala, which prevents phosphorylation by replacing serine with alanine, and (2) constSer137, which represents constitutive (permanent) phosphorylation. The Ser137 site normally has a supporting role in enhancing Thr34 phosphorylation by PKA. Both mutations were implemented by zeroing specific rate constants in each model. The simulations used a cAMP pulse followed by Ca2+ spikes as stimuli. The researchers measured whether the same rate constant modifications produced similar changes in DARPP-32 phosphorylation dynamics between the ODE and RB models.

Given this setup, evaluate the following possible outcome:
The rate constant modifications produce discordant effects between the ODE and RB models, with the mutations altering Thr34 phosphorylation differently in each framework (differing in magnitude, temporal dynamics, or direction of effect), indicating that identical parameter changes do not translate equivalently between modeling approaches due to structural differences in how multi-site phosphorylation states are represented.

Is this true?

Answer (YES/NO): NO